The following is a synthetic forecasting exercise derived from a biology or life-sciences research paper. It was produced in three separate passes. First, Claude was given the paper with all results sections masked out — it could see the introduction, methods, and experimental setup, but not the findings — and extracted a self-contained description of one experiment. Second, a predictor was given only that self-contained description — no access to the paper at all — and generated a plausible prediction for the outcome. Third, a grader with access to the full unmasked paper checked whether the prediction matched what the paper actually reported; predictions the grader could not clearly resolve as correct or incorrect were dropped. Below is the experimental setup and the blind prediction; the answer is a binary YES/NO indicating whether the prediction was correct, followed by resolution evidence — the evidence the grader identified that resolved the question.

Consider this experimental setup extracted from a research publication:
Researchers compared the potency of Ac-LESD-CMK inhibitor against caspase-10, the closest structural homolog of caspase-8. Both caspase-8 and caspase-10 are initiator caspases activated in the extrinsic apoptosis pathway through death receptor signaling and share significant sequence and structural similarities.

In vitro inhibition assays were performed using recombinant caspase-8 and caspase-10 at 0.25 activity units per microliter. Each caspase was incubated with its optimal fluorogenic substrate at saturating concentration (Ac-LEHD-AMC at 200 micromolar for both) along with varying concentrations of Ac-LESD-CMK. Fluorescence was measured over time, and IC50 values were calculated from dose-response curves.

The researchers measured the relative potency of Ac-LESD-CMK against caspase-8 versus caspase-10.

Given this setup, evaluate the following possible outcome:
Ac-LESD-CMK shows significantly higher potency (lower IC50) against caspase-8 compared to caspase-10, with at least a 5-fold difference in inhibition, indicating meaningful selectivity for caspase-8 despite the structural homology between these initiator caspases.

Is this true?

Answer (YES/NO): YES